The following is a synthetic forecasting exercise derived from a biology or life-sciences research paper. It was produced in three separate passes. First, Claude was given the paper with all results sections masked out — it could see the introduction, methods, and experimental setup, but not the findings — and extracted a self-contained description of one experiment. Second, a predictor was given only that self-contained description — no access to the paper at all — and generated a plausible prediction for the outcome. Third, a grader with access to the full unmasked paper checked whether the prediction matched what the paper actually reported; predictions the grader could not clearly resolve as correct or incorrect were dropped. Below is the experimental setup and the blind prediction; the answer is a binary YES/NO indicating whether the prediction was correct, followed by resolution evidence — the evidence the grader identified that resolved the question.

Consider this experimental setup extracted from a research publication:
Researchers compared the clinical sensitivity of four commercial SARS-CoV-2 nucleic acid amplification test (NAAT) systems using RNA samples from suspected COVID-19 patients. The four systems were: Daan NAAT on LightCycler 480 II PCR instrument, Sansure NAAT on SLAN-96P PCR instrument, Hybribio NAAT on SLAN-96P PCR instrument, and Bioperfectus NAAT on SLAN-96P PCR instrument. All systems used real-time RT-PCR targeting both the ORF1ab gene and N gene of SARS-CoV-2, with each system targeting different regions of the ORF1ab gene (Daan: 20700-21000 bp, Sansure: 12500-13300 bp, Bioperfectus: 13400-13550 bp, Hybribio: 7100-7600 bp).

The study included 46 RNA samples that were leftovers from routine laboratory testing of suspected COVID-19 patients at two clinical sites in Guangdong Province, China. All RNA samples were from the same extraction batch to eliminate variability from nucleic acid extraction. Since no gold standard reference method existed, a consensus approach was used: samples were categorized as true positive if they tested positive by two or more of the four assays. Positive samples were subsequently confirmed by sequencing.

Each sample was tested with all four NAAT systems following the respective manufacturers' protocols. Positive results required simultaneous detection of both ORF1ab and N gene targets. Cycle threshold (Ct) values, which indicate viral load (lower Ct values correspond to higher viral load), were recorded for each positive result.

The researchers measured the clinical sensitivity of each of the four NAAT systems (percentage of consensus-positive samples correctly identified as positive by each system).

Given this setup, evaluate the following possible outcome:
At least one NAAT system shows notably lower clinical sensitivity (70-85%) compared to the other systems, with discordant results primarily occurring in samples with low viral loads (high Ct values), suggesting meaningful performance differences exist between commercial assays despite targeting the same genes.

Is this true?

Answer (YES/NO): YES